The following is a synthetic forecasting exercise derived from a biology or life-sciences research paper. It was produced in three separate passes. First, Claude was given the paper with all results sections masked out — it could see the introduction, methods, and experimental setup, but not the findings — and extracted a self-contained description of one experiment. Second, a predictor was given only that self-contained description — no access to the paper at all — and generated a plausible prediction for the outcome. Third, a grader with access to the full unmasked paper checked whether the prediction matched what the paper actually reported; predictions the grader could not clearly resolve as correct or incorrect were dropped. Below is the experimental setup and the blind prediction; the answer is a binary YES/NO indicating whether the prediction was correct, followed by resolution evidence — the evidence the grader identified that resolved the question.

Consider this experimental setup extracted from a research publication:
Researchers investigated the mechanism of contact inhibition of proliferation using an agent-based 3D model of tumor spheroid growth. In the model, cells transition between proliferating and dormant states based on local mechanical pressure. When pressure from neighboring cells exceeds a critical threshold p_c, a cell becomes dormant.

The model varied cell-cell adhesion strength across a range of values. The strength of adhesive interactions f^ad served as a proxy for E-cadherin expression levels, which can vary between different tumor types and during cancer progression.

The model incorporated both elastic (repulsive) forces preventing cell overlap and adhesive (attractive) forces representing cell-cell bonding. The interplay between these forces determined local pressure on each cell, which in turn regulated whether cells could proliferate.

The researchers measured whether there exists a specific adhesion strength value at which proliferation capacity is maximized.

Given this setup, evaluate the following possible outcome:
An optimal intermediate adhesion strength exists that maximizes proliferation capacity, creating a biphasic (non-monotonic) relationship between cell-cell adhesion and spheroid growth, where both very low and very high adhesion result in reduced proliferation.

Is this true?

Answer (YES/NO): YES